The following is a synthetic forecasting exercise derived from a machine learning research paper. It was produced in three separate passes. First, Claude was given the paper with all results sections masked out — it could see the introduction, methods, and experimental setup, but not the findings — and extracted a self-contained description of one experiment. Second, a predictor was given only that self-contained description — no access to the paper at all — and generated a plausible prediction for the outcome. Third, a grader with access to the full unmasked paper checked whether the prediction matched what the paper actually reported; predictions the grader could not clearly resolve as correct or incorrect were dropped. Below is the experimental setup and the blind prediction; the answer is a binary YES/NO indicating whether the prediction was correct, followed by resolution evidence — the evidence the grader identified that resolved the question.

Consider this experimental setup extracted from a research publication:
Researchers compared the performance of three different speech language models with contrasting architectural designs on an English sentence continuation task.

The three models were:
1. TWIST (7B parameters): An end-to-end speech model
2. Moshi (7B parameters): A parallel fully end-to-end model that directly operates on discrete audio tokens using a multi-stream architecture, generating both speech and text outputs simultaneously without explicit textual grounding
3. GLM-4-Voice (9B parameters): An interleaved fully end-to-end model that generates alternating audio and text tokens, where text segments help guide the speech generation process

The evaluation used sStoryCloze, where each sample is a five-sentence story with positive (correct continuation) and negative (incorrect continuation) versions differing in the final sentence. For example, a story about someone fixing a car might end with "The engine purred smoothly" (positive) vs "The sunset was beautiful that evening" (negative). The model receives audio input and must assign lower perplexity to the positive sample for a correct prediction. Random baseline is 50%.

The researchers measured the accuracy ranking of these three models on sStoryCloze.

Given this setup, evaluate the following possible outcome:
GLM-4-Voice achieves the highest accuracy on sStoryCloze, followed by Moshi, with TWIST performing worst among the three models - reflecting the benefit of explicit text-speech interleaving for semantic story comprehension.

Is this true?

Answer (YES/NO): YES